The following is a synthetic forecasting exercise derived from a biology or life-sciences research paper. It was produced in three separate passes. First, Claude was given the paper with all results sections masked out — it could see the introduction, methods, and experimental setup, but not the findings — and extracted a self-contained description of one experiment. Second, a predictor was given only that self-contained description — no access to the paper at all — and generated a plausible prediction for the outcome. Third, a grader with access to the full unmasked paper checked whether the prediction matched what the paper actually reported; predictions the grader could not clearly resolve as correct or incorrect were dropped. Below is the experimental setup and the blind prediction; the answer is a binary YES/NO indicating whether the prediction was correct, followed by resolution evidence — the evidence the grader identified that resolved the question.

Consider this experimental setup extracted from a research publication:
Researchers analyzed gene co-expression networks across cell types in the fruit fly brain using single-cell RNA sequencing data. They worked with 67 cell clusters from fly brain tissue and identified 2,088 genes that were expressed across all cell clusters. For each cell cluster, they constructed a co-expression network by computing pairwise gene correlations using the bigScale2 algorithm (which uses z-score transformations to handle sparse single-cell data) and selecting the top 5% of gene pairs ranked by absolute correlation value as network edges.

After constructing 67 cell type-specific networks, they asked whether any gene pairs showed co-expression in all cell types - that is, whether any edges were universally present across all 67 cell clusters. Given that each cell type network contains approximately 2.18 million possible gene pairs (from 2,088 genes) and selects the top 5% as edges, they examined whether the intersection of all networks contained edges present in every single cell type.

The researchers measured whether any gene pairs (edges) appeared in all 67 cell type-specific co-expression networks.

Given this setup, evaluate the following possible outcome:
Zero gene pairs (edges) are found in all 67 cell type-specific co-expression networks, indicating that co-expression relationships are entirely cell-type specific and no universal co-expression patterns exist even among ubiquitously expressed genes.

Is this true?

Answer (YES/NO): NO